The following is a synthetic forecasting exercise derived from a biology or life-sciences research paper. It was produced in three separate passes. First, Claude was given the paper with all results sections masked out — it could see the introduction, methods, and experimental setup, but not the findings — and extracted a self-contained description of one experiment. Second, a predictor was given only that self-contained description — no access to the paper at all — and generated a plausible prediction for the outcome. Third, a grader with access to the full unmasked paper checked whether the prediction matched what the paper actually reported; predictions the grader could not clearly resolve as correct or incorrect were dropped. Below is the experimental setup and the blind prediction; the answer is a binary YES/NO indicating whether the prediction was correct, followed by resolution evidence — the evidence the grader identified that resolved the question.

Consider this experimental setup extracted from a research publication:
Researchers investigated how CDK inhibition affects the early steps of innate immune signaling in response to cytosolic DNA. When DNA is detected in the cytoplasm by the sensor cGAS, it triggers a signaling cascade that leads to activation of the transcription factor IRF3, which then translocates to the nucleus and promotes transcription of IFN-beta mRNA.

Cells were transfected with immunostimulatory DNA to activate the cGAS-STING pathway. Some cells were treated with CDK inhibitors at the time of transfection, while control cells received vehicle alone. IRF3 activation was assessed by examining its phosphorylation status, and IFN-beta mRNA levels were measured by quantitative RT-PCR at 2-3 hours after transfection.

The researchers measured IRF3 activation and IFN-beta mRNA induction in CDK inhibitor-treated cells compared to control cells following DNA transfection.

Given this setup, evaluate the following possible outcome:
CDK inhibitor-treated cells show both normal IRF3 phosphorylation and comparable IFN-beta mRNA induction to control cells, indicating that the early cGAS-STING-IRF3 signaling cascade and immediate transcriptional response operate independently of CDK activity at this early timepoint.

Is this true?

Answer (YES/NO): YES